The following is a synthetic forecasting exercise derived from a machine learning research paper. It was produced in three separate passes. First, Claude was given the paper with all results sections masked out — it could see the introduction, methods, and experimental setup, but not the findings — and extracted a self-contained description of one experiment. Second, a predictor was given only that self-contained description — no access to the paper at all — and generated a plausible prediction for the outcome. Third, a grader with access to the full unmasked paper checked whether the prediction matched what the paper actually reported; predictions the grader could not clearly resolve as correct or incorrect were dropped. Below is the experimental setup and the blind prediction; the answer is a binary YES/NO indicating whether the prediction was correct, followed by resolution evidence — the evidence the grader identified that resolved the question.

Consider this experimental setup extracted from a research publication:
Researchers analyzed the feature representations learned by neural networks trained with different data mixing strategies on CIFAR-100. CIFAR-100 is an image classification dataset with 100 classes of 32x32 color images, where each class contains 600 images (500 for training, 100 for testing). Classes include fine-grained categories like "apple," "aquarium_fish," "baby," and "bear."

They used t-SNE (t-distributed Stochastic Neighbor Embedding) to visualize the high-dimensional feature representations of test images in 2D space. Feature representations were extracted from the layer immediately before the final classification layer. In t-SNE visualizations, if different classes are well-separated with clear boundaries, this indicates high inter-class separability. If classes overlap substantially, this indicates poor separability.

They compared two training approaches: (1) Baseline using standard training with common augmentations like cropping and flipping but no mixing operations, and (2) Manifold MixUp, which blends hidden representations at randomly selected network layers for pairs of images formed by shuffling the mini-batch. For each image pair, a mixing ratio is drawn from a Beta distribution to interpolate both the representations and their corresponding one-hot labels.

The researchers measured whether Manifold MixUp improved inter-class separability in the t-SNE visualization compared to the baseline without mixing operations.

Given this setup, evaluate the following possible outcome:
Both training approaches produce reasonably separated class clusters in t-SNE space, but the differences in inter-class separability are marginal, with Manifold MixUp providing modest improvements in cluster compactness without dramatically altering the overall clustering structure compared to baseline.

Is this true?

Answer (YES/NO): NO